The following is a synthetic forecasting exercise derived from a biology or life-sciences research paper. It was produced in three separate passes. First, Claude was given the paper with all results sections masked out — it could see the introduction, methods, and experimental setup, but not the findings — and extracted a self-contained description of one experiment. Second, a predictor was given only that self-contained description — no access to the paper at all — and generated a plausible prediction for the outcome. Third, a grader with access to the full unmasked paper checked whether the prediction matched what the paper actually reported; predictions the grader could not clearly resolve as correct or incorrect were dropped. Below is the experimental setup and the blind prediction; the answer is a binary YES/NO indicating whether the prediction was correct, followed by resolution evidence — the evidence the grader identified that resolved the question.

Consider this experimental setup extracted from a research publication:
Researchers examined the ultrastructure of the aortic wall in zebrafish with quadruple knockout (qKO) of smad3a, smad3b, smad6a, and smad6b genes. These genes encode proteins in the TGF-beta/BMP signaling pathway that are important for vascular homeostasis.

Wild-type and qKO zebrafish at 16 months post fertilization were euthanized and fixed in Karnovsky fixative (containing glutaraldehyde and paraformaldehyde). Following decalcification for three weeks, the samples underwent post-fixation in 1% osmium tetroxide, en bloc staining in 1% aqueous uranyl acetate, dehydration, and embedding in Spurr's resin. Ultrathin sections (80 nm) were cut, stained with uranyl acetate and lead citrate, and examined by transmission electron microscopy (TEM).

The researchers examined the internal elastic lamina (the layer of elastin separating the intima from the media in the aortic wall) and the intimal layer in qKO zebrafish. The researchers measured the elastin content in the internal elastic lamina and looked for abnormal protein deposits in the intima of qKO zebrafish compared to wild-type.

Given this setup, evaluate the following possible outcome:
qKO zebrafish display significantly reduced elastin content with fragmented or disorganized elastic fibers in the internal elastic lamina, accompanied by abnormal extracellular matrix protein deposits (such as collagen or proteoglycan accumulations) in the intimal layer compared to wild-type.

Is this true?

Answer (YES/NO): NO